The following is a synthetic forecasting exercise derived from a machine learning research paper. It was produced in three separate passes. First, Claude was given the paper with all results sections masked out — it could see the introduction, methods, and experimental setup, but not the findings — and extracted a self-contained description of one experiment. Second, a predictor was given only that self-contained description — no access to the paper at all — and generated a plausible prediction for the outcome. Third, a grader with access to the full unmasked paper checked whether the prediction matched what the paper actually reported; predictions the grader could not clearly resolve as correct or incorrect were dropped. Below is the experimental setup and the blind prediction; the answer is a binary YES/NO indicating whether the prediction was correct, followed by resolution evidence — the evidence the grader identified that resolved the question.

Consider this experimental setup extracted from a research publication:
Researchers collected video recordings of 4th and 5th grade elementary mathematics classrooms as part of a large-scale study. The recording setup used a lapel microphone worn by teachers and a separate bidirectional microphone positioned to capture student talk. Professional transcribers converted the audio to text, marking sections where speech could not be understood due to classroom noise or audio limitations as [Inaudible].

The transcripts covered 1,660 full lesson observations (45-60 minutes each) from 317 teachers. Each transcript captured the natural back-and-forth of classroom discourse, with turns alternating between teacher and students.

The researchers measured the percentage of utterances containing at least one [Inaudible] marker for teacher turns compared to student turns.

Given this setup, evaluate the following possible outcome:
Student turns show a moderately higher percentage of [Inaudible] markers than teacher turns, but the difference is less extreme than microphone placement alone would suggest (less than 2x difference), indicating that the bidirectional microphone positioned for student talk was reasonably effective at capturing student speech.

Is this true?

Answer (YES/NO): NO